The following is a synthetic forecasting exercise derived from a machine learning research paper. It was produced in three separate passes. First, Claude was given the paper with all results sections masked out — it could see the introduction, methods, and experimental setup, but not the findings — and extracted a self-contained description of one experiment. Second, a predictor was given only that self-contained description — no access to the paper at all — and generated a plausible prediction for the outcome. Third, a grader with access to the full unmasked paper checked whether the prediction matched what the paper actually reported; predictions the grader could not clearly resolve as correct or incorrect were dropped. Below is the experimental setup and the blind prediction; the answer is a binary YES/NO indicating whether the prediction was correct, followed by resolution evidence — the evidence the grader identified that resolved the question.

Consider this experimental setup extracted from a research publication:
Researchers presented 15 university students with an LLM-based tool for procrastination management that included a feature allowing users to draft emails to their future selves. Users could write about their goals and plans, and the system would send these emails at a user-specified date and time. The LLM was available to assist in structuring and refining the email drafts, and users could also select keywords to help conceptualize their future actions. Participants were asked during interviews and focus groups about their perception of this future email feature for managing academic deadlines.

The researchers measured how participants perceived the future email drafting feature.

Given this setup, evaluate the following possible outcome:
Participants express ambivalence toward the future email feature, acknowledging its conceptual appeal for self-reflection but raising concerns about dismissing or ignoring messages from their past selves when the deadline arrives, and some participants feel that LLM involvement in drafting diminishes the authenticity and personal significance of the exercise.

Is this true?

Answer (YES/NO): NO